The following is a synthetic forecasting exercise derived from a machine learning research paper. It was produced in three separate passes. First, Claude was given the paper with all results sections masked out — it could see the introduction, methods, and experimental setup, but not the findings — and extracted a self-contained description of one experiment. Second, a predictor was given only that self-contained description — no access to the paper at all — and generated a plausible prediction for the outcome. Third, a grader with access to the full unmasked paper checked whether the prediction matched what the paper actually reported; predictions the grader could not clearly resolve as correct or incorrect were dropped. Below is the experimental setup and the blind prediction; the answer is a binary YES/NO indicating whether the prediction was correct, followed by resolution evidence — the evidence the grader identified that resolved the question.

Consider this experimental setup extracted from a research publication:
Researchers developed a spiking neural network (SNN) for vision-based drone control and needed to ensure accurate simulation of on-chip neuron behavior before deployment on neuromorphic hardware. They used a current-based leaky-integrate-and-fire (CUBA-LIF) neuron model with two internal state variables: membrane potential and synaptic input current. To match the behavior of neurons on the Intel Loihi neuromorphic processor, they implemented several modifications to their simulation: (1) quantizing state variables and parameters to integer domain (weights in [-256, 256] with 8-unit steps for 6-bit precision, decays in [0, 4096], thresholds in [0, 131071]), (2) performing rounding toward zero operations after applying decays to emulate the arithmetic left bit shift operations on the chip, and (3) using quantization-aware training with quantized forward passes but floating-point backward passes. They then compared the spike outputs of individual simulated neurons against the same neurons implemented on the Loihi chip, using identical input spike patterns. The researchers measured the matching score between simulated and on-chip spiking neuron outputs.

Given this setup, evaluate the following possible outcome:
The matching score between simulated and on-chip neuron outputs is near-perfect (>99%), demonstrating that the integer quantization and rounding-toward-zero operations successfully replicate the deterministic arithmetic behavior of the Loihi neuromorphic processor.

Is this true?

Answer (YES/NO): YES